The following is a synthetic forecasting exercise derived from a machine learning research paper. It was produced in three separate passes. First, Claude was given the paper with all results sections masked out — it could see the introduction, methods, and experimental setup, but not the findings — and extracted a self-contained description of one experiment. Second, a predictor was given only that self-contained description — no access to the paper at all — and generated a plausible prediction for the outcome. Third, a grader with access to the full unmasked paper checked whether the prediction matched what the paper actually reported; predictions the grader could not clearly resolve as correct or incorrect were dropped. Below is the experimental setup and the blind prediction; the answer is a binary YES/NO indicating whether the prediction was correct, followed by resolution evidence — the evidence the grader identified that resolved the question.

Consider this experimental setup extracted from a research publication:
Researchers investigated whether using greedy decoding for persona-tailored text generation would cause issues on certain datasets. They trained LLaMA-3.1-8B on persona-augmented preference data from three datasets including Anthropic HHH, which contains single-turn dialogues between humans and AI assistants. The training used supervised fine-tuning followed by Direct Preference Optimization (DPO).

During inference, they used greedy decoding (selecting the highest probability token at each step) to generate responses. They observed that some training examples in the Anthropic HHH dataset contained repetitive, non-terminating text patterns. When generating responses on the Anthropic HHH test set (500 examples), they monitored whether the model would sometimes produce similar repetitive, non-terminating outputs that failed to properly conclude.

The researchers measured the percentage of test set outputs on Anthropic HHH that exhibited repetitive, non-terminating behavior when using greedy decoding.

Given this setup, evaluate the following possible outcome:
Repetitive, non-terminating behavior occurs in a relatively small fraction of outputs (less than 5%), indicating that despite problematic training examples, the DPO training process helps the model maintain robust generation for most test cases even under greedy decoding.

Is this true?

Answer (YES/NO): NO